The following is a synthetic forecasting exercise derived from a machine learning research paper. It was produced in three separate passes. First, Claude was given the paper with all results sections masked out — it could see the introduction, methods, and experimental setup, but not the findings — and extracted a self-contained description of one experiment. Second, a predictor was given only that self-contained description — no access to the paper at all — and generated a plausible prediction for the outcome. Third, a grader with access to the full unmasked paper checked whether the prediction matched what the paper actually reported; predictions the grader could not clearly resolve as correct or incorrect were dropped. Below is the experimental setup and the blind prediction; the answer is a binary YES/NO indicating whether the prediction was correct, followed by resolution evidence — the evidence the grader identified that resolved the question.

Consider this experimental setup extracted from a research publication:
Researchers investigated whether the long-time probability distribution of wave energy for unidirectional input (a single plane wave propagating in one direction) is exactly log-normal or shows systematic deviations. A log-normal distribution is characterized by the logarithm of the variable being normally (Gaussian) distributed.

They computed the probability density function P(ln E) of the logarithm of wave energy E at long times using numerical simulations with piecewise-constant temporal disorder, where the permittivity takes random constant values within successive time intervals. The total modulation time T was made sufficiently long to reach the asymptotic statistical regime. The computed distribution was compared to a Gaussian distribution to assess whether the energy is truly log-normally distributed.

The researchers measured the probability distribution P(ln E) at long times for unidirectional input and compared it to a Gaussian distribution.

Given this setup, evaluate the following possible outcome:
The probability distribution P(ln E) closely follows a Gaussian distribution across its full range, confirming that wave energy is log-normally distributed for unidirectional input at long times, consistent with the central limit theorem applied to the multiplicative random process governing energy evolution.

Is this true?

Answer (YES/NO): NO